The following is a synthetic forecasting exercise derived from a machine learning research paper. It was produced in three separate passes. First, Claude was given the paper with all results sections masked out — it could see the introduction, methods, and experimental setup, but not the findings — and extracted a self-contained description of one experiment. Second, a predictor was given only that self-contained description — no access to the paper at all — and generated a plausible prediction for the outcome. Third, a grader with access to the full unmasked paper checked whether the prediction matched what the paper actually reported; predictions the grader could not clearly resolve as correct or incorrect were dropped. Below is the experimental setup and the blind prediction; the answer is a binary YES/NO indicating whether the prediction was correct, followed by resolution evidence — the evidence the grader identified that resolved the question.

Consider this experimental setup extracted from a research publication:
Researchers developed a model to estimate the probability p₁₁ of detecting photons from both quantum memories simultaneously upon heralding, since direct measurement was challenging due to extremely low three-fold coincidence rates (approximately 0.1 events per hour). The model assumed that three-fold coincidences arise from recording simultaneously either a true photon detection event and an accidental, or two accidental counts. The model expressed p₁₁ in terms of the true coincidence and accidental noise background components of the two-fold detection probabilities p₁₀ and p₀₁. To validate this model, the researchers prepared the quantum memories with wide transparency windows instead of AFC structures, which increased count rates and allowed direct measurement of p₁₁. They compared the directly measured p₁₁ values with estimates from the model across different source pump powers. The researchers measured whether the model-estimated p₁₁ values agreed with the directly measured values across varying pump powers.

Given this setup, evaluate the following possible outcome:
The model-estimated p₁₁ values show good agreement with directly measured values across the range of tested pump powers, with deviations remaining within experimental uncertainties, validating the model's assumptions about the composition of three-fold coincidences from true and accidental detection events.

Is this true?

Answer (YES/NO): YES